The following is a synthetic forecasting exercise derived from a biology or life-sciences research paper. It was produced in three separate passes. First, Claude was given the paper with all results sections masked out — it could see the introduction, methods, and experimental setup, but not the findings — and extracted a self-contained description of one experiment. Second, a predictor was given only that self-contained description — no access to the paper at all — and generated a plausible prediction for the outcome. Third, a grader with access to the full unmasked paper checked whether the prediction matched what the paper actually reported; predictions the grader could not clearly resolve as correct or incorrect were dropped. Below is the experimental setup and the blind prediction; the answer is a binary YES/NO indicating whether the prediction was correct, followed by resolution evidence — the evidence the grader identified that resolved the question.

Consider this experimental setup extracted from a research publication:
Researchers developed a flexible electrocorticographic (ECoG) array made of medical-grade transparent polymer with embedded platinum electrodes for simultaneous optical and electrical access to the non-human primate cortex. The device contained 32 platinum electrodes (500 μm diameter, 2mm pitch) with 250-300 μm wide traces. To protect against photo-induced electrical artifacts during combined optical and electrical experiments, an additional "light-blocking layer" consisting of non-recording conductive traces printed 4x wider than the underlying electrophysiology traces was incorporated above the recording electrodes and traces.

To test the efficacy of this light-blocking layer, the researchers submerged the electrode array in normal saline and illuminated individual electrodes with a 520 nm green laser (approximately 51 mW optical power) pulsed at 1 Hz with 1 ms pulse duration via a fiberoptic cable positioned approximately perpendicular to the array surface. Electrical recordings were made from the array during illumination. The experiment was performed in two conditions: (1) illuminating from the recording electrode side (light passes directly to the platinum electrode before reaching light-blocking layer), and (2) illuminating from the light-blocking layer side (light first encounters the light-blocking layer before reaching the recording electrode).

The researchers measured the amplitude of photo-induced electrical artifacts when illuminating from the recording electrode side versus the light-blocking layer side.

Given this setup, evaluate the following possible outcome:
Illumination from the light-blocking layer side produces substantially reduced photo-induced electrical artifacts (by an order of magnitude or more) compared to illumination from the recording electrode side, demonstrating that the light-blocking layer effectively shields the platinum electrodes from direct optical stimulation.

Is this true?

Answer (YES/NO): NO